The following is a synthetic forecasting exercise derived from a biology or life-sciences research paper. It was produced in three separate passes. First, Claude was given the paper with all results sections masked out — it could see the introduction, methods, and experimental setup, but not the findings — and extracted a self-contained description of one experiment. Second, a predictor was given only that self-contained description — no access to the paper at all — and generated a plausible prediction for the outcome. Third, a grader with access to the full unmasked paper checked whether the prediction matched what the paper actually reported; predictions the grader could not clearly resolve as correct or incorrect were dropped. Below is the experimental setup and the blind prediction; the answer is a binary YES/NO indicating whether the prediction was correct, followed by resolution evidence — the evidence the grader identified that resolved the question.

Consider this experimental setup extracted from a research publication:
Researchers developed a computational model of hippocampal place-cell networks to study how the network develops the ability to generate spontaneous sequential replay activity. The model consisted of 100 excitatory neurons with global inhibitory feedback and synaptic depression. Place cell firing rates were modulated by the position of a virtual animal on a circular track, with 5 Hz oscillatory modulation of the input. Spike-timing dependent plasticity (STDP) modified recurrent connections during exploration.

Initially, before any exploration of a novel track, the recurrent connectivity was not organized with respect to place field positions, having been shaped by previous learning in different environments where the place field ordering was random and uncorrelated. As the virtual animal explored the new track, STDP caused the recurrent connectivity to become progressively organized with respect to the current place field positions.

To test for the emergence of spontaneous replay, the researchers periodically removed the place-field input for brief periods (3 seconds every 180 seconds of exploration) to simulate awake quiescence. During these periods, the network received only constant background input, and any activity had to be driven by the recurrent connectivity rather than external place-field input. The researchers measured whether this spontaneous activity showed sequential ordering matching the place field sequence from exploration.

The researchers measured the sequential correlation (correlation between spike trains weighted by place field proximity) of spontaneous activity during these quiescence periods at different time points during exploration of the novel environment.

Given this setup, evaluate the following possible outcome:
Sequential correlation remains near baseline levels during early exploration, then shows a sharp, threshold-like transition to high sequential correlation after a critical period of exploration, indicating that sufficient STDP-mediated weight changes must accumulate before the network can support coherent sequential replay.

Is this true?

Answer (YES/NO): YES